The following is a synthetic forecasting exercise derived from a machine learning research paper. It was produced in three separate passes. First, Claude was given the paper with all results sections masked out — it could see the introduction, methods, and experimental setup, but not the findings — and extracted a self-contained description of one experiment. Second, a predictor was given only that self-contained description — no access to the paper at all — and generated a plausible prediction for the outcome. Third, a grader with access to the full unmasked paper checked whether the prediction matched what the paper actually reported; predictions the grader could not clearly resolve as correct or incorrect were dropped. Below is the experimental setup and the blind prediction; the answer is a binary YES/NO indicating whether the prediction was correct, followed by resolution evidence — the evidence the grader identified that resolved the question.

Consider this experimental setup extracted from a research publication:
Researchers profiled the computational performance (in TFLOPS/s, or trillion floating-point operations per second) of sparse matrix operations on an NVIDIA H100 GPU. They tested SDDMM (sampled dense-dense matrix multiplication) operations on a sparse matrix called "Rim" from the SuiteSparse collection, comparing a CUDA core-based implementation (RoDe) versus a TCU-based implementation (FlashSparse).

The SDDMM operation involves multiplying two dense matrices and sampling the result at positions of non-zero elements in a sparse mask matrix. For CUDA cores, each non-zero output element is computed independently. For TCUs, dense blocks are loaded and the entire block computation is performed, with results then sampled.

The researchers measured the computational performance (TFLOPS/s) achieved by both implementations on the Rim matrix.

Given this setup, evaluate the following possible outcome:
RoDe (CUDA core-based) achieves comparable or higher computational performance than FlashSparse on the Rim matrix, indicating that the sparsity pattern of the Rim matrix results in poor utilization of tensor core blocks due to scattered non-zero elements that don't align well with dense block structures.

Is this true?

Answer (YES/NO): NO